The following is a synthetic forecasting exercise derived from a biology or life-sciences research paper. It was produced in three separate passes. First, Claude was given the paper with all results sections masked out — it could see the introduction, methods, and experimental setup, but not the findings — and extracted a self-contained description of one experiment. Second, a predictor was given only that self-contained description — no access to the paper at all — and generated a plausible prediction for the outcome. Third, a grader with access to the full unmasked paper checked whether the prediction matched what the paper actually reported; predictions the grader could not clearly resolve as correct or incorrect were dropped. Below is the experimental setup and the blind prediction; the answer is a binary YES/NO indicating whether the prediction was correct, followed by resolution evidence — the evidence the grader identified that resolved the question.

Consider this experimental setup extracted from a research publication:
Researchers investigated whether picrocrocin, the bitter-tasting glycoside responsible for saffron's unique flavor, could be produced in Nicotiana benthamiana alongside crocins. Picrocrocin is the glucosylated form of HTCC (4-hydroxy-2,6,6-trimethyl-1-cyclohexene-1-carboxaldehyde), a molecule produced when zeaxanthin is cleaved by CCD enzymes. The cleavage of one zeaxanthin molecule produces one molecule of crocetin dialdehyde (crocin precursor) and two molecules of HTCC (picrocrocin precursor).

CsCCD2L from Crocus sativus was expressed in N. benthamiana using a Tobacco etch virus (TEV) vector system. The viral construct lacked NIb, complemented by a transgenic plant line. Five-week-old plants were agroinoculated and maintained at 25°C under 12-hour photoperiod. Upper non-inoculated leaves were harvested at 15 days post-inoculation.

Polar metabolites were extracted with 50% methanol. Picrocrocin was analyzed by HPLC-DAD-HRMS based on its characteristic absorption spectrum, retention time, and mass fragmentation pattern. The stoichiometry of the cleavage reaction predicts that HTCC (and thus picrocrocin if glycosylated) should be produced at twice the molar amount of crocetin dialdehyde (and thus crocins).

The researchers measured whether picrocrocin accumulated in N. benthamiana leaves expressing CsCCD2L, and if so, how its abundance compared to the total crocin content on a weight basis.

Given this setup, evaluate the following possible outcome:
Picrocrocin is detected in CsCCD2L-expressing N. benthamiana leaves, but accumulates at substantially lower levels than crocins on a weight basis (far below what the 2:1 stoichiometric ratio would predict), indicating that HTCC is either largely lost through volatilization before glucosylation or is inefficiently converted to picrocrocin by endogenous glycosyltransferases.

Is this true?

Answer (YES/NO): NO